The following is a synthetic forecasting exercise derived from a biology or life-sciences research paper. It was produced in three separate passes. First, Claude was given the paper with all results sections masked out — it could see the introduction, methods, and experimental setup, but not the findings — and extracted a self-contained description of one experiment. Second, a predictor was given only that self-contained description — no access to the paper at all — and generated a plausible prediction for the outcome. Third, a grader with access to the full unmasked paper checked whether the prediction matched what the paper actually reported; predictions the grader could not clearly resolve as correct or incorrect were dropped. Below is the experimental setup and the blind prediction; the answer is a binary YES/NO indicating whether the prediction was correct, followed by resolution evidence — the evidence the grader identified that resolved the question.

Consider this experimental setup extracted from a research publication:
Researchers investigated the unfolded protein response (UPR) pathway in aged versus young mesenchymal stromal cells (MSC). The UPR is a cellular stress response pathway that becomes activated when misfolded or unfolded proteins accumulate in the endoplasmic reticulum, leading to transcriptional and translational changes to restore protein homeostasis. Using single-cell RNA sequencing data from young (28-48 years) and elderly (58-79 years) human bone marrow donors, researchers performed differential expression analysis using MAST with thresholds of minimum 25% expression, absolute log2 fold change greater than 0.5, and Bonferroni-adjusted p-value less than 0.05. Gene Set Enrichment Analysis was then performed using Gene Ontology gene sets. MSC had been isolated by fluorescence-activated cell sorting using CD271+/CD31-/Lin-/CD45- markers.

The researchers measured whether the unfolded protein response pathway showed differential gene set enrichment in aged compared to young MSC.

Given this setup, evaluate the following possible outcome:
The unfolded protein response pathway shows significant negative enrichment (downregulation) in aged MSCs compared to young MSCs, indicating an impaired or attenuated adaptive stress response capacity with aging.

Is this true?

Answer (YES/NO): YES